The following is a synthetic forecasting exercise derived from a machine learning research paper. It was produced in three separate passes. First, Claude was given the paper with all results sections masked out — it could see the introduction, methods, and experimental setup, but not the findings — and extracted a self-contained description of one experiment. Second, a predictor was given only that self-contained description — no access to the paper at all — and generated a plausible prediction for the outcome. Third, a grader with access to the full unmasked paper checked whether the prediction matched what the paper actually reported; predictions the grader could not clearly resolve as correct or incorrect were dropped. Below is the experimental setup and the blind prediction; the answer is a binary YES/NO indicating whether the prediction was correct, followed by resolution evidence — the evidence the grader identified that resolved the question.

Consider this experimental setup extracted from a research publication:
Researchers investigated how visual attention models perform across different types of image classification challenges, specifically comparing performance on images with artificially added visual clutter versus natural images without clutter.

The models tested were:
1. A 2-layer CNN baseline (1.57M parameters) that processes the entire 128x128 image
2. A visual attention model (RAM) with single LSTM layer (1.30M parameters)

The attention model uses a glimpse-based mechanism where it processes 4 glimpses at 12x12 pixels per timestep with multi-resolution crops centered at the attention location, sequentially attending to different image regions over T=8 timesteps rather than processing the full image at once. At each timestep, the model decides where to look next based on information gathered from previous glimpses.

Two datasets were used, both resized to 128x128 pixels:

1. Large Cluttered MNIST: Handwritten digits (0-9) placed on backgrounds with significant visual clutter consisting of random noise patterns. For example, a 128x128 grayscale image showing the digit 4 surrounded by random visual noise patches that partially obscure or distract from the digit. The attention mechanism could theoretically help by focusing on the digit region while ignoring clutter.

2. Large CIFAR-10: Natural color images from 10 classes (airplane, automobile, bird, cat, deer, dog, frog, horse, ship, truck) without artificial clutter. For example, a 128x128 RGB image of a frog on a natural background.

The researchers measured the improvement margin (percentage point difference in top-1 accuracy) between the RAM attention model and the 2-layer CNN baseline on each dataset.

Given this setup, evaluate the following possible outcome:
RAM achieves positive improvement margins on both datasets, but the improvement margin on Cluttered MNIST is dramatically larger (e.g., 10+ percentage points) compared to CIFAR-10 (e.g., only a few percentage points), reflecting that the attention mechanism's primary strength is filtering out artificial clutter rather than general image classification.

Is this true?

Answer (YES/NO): NO